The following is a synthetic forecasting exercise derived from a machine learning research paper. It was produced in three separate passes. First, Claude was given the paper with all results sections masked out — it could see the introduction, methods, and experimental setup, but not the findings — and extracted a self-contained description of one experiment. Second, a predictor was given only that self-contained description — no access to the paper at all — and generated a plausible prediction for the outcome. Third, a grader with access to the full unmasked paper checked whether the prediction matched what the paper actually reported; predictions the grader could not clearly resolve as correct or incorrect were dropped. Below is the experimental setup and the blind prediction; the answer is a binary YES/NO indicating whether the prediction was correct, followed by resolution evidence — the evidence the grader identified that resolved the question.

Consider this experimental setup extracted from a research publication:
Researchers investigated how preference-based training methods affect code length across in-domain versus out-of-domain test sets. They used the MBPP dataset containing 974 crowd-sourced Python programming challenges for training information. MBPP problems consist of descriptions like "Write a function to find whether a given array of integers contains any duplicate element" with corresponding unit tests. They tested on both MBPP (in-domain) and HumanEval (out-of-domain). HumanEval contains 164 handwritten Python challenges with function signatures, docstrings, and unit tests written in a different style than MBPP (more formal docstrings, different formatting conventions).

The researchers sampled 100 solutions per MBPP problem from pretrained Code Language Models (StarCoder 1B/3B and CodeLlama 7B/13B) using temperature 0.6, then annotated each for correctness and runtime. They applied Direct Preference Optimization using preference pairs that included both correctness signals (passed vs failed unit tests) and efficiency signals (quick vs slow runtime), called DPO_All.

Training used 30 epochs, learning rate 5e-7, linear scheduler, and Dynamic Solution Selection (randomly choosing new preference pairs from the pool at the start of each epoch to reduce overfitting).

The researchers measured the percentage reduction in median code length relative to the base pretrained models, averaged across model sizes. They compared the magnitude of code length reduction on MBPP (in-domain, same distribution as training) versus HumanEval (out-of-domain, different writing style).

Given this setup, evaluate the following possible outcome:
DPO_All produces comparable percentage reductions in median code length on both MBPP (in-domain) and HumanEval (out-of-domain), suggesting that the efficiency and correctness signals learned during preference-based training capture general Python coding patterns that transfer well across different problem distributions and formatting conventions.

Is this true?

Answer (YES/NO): NO